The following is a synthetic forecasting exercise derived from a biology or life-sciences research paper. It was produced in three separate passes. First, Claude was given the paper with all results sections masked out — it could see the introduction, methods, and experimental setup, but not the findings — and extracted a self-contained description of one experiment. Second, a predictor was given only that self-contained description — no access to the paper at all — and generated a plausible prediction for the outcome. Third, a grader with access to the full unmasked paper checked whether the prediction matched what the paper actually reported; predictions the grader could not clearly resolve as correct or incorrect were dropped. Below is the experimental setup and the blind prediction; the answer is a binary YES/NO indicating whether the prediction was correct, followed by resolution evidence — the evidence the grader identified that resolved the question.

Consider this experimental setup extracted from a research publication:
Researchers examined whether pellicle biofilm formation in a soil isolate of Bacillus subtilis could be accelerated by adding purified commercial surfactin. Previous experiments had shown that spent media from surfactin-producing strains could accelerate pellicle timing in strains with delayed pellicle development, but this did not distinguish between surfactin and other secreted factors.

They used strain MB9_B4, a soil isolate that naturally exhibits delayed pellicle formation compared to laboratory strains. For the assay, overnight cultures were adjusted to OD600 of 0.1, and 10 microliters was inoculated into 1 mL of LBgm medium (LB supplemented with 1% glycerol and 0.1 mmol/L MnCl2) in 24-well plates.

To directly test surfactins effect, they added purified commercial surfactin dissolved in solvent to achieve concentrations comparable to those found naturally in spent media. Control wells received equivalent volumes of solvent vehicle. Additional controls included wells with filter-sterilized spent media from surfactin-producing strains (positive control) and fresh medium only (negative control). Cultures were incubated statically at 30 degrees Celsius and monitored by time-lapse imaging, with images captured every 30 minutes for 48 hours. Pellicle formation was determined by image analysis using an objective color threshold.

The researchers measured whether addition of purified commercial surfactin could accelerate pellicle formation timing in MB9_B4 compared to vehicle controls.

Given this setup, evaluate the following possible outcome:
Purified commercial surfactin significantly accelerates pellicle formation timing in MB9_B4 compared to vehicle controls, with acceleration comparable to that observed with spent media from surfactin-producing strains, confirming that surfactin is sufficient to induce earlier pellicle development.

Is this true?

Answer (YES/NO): YES